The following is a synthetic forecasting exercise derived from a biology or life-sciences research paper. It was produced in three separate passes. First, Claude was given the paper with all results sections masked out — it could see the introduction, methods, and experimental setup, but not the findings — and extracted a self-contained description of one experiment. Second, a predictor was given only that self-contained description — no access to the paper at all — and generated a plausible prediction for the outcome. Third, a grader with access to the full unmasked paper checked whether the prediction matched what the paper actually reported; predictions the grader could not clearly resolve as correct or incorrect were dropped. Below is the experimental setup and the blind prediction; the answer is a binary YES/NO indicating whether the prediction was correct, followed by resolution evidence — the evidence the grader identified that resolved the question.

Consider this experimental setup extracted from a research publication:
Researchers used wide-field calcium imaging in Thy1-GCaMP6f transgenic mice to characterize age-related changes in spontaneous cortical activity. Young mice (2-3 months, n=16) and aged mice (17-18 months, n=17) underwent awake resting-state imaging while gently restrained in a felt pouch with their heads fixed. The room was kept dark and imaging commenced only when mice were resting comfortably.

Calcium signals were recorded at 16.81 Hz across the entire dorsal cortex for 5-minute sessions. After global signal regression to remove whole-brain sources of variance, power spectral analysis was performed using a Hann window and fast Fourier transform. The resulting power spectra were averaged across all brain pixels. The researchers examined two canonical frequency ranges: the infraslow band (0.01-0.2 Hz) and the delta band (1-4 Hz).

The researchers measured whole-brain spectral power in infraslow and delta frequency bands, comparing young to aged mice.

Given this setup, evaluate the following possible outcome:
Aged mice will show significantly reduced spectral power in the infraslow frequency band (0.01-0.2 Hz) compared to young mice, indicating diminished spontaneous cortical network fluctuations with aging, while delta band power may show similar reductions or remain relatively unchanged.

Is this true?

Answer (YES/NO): YES